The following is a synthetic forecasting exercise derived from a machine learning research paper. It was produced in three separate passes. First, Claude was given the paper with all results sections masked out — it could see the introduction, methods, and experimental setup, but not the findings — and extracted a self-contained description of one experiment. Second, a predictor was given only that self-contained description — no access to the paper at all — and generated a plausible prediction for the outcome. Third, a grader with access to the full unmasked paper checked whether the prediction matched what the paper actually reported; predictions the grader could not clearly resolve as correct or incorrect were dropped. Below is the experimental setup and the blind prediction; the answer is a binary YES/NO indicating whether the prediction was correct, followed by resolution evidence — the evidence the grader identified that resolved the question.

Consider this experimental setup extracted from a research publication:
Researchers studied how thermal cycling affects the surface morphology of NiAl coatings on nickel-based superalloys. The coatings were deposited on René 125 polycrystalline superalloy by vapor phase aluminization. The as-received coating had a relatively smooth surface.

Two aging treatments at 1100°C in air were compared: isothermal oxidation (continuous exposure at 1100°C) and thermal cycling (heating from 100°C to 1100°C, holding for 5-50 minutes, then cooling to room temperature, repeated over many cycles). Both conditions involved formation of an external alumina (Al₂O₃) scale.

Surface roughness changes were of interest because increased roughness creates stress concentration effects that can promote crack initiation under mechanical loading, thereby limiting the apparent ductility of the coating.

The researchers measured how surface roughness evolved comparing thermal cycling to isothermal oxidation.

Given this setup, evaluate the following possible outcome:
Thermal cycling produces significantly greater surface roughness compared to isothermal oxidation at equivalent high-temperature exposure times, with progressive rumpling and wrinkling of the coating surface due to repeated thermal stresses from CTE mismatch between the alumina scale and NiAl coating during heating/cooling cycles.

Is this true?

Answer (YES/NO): YES